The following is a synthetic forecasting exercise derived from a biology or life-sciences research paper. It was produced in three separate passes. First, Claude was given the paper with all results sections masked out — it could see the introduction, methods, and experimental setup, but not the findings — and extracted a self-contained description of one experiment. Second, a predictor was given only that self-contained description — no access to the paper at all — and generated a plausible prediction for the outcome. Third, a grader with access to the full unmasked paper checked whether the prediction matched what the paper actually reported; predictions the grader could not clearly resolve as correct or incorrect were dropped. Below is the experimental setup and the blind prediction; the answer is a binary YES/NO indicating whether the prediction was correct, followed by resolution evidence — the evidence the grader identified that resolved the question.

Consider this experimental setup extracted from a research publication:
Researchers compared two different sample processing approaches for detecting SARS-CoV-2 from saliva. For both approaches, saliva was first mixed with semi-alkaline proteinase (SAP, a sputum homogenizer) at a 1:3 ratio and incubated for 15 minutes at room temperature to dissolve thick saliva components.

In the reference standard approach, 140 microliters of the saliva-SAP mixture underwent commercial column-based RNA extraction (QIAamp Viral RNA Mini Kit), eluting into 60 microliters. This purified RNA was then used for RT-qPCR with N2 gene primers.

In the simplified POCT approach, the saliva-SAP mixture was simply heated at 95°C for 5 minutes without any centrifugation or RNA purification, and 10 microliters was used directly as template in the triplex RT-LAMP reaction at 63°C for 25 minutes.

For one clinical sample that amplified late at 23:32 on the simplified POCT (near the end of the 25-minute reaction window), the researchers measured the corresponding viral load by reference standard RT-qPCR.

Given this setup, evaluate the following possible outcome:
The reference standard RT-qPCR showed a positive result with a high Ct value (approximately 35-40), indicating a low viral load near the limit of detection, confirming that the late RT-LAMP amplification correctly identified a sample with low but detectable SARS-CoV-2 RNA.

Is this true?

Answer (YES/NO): YES